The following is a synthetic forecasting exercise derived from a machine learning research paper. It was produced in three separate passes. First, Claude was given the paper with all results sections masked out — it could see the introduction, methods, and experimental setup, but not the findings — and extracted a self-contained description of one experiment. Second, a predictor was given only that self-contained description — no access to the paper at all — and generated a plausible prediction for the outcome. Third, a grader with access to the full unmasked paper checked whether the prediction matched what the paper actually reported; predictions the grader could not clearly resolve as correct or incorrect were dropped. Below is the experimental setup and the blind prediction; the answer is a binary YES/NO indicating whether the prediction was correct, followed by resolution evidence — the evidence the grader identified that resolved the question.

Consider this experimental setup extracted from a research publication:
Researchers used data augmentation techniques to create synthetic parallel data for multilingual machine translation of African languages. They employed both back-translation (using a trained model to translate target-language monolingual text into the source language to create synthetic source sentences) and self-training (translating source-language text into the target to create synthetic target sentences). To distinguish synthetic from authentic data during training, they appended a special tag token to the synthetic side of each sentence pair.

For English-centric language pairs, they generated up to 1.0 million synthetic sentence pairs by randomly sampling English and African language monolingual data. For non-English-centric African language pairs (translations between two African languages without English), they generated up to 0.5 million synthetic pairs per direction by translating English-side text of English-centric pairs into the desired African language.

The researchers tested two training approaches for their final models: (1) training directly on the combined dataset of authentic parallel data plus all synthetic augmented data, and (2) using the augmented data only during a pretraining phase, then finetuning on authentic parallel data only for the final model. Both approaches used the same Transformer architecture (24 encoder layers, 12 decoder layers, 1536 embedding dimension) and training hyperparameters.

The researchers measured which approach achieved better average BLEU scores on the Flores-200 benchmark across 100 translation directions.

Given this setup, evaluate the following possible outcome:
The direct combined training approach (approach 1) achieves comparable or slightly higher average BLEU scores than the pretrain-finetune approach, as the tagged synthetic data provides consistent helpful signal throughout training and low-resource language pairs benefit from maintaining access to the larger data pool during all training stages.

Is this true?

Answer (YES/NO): NO